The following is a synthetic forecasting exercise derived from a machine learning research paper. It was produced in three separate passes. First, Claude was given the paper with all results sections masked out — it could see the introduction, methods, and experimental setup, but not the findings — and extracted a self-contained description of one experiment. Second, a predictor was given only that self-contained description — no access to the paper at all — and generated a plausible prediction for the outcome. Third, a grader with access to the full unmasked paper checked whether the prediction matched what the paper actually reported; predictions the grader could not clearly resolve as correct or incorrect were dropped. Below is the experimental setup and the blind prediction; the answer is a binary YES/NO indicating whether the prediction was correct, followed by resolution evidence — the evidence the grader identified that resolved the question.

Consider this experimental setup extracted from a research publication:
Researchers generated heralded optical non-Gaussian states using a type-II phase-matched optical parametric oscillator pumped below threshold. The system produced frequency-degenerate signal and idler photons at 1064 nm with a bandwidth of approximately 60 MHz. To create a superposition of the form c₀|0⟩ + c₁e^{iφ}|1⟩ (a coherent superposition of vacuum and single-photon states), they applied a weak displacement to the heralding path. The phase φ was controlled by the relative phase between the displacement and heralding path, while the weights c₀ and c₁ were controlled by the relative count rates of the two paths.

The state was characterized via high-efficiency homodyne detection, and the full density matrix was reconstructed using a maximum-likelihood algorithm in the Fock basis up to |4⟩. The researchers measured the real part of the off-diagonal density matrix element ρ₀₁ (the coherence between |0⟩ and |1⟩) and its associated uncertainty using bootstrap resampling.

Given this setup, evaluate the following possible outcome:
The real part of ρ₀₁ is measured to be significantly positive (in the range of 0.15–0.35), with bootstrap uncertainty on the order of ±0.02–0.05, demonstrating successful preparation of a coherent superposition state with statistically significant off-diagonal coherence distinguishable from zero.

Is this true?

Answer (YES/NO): NO